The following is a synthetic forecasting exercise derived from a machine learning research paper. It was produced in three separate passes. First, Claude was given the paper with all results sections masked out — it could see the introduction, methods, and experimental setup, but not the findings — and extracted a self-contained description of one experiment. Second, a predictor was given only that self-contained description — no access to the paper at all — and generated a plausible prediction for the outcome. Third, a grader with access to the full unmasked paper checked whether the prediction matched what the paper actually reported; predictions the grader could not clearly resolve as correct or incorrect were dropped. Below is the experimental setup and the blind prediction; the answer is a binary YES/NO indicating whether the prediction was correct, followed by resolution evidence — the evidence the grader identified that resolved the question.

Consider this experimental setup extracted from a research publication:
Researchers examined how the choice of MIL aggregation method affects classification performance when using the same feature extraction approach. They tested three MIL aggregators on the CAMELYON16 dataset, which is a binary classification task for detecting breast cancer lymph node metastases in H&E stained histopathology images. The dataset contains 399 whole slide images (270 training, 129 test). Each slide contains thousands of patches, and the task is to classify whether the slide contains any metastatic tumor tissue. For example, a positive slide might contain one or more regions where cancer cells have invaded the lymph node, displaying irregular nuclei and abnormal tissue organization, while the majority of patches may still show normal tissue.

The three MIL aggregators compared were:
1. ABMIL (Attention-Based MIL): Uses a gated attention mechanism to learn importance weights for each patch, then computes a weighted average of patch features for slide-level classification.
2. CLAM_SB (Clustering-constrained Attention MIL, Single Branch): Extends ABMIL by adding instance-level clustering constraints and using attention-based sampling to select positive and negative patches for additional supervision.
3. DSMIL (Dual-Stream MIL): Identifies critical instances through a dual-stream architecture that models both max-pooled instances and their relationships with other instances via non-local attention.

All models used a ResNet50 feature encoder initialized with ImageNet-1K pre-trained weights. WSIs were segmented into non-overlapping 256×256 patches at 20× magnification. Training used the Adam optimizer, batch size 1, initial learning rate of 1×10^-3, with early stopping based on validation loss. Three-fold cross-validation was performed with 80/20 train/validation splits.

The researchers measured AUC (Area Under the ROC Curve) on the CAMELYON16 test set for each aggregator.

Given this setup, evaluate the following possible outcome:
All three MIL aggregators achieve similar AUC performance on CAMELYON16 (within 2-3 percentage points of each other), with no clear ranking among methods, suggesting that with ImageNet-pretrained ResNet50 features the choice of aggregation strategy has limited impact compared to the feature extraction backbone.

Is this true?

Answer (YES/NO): YES